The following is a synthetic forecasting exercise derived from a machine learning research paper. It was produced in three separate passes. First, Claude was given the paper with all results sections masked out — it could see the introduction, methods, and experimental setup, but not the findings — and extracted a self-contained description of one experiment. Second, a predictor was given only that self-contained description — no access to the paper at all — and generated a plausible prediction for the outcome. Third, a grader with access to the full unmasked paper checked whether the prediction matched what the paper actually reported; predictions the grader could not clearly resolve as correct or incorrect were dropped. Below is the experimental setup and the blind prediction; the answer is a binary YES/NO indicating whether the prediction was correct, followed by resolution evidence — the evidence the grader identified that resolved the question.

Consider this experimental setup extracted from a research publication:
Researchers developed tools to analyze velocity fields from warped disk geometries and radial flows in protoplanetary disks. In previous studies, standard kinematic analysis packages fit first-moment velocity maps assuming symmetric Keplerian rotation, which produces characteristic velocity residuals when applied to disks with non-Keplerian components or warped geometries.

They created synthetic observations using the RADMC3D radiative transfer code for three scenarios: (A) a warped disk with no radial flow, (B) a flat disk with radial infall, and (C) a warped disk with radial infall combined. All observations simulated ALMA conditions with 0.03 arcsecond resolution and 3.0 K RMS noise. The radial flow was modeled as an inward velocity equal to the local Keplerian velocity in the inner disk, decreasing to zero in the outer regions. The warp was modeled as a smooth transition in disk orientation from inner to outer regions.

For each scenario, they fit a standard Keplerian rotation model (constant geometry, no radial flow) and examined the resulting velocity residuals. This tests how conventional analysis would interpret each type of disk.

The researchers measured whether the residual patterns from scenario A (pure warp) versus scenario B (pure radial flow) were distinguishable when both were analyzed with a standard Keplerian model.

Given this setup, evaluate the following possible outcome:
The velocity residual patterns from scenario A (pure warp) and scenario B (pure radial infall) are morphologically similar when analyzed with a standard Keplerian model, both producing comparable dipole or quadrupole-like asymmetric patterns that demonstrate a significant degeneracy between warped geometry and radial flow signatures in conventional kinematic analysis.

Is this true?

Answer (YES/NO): NO